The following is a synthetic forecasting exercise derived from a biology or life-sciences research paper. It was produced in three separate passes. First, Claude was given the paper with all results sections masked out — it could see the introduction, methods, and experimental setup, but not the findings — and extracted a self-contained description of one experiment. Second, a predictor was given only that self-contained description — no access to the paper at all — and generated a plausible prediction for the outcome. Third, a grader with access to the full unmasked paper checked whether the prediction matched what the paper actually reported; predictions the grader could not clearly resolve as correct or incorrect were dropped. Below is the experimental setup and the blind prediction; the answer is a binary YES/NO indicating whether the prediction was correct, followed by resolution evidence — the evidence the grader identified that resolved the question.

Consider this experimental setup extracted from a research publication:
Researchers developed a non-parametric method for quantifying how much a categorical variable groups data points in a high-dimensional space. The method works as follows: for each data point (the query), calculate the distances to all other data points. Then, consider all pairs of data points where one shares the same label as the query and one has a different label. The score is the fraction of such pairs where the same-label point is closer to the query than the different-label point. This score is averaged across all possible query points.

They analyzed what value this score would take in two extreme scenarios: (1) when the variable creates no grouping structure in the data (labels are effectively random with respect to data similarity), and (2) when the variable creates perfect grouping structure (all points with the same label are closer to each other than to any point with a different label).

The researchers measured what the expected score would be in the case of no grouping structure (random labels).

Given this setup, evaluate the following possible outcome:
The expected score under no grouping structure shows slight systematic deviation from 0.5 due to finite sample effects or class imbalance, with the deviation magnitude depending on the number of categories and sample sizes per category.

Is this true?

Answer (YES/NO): NO